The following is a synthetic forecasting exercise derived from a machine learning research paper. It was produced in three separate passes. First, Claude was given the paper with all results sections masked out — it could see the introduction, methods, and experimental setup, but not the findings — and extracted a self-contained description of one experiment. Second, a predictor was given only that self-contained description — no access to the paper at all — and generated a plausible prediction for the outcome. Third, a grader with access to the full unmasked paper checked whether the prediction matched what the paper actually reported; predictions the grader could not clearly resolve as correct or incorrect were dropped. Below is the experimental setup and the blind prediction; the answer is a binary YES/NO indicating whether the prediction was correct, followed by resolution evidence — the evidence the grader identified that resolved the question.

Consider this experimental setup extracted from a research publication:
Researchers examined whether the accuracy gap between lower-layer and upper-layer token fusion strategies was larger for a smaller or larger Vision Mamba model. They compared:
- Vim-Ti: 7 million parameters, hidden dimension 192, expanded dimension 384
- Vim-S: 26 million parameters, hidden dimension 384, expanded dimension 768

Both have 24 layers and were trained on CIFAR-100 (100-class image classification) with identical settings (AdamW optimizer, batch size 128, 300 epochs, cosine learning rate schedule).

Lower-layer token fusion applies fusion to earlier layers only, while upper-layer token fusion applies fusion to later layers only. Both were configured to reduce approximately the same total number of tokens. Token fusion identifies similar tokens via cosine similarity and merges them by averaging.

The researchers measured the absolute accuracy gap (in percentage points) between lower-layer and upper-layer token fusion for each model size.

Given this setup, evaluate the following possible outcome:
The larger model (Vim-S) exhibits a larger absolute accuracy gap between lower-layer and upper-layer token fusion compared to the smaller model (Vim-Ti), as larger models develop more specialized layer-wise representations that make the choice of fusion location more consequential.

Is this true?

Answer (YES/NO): NO